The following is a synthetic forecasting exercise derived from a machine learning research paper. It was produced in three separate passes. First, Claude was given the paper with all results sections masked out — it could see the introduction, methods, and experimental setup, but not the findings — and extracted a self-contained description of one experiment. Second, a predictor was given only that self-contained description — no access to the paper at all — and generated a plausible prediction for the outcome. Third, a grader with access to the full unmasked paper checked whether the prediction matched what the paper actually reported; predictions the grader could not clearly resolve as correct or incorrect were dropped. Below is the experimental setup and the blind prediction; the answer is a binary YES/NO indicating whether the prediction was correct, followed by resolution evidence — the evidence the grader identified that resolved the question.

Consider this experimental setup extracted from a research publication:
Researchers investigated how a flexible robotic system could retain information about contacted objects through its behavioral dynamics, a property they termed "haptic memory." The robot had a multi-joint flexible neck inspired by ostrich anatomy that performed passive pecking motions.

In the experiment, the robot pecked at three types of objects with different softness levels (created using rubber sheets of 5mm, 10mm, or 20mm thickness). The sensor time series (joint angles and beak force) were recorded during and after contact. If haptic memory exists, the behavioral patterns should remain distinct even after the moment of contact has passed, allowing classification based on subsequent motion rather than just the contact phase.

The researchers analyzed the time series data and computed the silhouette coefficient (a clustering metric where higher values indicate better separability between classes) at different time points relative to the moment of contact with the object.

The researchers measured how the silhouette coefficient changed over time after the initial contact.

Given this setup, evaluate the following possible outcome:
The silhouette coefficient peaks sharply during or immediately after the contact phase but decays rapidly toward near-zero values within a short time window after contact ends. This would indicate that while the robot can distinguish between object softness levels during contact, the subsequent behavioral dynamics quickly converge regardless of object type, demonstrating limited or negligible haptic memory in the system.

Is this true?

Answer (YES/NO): NO